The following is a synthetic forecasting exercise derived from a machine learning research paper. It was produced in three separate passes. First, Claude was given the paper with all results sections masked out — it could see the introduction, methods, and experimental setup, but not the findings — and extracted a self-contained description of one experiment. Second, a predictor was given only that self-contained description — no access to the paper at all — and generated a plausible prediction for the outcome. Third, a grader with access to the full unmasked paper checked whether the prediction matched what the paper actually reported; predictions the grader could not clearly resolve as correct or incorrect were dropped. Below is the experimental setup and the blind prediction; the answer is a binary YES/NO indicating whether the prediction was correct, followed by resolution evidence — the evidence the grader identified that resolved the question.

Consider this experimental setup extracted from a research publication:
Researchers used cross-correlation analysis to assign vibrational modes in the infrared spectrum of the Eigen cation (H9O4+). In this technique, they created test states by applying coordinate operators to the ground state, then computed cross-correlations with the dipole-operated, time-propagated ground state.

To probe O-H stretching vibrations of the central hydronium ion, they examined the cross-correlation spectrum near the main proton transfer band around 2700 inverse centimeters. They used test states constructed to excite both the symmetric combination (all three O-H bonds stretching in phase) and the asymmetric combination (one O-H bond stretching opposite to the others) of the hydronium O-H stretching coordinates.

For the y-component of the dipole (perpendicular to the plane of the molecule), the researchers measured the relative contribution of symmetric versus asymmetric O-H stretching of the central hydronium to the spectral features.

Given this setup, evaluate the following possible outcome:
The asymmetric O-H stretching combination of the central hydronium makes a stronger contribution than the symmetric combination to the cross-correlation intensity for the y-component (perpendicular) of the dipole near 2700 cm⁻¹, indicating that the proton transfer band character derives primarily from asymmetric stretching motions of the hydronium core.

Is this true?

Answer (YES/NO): NO